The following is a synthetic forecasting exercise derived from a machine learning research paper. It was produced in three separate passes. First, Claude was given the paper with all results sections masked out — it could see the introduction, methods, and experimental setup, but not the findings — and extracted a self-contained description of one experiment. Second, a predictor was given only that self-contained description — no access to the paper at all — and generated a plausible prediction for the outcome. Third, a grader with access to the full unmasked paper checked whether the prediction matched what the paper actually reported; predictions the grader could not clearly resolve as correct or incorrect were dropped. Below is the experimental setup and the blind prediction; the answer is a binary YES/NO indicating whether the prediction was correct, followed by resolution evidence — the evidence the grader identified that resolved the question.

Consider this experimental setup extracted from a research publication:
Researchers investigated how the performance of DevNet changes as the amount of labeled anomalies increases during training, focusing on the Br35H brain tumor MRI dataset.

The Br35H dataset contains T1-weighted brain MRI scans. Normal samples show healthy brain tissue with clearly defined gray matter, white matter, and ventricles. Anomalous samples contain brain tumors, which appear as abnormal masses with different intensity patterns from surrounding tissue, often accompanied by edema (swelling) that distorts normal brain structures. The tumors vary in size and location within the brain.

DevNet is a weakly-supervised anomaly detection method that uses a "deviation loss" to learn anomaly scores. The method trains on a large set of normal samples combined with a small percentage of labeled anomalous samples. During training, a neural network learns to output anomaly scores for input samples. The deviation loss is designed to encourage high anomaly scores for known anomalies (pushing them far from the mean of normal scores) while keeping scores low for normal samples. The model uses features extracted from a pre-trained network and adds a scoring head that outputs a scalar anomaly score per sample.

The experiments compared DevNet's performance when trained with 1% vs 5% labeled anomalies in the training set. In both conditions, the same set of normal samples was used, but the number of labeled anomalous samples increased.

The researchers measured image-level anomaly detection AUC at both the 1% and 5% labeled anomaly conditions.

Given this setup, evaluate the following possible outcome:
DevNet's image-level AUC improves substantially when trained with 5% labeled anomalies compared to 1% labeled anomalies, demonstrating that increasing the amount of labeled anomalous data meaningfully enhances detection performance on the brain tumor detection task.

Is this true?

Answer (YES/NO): YES